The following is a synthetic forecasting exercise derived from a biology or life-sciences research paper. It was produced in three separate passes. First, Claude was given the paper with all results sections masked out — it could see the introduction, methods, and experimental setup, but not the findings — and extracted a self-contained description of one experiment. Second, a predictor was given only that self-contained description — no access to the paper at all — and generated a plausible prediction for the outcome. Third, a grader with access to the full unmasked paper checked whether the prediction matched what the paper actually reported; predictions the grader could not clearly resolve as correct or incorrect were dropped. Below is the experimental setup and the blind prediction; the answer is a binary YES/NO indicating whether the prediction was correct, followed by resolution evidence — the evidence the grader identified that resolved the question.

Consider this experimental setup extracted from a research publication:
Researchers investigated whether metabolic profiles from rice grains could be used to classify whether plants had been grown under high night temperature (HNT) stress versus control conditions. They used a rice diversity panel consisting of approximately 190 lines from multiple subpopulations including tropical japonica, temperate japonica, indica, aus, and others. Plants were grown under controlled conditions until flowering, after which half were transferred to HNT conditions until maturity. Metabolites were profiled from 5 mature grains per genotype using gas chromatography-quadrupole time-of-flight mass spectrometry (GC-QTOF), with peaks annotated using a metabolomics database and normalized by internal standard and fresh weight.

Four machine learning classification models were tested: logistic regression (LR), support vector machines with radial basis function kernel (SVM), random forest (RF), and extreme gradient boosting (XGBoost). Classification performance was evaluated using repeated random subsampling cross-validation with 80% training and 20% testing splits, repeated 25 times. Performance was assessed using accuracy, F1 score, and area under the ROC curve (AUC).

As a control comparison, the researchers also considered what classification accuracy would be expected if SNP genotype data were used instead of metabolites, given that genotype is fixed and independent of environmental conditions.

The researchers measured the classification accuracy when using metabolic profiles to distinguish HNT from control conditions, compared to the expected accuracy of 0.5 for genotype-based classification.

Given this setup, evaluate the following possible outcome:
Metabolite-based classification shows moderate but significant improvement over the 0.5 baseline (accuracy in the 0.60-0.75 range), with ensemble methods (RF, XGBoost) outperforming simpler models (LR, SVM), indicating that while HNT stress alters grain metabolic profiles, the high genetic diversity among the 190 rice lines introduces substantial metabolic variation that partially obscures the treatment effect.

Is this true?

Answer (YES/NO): NO